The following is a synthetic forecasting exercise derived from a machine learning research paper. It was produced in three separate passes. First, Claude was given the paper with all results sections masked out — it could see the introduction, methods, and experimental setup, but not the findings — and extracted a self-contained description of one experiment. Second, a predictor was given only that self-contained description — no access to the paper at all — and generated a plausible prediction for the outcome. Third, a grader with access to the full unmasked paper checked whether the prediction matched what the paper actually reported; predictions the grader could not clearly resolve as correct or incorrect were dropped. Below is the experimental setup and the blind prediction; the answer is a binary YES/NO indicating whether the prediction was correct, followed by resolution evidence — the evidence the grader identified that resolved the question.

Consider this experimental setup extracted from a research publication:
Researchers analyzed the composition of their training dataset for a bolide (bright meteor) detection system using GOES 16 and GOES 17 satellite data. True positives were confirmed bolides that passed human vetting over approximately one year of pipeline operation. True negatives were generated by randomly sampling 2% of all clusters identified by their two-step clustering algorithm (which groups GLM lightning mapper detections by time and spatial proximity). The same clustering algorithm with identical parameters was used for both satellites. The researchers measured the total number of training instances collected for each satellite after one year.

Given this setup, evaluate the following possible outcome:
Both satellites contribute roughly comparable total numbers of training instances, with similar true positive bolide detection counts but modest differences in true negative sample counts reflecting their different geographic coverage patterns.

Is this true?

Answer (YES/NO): NO